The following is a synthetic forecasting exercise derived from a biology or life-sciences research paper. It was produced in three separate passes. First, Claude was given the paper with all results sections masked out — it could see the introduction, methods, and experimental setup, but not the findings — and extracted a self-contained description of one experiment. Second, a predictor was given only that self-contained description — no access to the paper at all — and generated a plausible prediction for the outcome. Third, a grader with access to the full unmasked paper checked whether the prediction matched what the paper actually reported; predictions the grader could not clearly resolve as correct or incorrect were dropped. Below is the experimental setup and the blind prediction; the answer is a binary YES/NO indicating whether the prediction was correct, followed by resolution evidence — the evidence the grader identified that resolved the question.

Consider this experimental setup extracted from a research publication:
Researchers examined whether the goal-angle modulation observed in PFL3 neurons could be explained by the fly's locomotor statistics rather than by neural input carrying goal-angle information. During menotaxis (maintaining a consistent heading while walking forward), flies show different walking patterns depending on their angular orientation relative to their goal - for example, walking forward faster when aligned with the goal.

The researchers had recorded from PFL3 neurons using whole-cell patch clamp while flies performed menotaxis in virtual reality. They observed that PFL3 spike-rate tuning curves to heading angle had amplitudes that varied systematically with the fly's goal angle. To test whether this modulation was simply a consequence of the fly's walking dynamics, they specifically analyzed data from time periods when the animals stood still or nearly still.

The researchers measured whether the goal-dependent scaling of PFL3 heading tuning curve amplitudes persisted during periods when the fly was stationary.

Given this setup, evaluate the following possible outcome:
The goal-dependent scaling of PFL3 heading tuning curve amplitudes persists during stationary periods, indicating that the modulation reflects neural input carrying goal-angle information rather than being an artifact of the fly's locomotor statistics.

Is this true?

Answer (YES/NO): YES